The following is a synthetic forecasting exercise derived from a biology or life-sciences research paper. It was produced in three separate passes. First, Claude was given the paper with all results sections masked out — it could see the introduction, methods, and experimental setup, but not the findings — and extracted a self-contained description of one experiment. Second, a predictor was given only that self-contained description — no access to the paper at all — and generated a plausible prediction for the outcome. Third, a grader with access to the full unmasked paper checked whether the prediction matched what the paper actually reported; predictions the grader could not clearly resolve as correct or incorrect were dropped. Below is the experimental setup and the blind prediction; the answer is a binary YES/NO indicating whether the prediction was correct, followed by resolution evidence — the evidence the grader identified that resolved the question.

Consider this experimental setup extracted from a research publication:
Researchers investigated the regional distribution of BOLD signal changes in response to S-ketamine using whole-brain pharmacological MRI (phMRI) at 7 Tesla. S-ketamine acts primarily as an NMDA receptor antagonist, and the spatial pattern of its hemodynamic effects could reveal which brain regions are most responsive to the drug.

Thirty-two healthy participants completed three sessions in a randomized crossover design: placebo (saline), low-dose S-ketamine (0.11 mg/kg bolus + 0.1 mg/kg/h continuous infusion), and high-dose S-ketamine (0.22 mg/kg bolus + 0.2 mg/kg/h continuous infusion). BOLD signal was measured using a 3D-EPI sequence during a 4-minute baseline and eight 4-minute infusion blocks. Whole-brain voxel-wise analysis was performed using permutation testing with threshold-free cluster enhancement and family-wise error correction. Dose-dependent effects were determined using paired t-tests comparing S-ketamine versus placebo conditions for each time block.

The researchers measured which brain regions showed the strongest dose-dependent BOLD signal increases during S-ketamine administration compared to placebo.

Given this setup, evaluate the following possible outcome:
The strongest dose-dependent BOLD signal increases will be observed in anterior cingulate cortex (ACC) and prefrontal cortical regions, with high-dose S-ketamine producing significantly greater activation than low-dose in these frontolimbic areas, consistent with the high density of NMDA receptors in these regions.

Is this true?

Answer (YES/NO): NO